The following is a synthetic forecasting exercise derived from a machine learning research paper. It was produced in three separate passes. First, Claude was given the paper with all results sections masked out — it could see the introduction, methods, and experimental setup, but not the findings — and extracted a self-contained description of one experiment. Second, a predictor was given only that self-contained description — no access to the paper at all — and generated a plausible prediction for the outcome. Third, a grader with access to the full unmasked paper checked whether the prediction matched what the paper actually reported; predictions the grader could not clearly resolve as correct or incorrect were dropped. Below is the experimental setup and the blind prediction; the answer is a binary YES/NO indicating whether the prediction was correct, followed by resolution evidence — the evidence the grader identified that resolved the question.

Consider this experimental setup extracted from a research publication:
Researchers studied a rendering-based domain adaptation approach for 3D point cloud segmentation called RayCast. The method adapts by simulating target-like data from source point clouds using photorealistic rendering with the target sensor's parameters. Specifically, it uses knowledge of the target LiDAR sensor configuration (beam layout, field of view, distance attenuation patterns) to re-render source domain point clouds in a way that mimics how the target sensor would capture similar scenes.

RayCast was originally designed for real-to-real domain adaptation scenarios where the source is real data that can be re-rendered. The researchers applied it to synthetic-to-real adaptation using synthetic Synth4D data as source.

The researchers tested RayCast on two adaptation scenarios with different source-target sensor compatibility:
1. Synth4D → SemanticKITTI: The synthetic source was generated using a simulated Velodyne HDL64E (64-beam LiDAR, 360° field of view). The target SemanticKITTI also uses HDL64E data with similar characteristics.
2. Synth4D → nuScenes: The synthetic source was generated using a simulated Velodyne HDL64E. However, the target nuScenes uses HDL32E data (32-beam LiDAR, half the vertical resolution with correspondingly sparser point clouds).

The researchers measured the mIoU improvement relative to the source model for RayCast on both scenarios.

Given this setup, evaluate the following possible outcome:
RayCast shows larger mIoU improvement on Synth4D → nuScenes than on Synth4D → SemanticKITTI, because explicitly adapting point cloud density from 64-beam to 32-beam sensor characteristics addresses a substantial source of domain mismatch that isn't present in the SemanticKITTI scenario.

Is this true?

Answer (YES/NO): NO